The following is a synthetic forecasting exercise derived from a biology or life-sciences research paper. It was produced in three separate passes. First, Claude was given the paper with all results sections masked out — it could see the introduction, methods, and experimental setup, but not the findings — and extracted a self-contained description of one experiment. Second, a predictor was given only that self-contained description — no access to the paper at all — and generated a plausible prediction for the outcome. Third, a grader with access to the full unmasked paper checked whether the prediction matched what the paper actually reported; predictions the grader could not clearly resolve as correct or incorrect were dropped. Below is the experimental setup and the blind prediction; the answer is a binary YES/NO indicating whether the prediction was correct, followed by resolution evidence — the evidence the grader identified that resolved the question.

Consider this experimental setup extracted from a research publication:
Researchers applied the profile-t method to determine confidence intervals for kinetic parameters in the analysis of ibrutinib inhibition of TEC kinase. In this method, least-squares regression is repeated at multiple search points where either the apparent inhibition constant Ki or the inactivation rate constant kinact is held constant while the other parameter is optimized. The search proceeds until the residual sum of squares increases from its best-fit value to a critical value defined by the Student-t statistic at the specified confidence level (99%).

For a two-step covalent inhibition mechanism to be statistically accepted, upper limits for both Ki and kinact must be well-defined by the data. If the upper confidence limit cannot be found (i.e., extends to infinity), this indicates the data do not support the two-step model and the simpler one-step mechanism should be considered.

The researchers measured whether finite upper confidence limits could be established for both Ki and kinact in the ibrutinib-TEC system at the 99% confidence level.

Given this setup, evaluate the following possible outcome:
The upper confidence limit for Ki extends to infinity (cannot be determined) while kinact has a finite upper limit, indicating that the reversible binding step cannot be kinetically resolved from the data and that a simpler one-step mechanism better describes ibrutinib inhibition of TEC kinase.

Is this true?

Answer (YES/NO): NO